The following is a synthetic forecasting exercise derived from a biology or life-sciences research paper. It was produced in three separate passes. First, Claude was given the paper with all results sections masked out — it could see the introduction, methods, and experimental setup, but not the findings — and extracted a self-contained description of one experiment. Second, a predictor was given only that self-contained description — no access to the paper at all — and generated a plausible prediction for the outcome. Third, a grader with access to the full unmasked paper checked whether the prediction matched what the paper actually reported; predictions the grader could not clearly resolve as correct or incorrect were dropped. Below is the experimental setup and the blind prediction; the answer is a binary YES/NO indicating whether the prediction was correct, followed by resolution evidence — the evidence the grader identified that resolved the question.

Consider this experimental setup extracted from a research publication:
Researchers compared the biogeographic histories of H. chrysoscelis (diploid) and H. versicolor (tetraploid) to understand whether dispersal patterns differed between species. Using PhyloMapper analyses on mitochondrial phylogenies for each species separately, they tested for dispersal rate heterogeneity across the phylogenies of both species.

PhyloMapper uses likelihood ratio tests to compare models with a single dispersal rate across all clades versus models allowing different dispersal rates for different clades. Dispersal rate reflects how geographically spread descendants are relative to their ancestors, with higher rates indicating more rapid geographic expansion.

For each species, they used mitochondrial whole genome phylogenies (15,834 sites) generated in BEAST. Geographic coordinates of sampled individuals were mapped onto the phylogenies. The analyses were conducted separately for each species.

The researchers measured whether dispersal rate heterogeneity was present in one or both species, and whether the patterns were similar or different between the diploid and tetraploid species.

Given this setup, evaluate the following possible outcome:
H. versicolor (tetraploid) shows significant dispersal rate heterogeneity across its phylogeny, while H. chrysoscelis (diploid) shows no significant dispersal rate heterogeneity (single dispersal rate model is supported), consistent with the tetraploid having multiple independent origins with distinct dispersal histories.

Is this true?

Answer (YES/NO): NO